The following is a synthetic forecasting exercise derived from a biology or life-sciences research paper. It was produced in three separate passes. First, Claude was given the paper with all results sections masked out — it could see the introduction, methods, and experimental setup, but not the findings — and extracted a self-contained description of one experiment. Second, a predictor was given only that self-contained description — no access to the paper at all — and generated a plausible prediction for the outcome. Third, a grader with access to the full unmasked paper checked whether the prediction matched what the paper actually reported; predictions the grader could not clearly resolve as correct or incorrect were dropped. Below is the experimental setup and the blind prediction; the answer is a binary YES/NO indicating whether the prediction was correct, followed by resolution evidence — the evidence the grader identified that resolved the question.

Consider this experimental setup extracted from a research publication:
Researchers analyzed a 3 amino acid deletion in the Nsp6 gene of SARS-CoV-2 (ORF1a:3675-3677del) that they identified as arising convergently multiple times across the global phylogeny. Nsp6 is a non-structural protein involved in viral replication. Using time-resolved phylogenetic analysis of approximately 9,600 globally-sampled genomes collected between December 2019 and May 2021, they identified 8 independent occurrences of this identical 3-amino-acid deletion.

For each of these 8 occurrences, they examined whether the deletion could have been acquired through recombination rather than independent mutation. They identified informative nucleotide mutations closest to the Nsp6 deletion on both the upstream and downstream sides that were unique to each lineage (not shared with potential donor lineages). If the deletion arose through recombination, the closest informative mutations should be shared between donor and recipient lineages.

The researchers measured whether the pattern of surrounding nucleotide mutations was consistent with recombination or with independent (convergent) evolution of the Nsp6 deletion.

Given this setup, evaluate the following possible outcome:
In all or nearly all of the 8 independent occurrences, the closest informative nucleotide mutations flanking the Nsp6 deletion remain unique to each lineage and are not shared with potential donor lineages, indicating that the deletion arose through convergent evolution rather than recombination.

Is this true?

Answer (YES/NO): YES